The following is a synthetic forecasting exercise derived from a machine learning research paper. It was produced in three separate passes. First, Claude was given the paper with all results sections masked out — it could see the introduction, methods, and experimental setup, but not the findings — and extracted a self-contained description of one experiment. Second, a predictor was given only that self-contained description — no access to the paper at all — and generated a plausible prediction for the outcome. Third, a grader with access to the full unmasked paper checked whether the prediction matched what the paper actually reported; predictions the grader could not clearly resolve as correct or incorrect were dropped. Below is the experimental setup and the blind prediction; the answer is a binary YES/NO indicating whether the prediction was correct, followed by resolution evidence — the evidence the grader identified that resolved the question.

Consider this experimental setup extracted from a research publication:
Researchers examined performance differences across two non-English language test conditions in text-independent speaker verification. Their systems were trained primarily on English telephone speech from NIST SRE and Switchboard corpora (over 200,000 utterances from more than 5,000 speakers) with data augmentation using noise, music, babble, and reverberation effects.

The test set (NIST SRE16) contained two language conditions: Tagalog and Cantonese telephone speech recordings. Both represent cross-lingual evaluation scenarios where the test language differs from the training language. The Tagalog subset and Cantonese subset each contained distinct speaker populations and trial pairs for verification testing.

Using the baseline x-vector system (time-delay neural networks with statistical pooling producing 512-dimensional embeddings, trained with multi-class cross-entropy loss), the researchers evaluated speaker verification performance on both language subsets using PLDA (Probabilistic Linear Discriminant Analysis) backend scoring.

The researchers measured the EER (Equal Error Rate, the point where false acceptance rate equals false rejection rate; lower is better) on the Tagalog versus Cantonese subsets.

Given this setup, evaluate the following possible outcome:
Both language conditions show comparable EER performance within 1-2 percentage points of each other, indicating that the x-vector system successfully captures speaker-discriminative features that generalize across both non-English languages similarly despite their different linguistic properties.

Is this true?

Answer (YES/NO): NO